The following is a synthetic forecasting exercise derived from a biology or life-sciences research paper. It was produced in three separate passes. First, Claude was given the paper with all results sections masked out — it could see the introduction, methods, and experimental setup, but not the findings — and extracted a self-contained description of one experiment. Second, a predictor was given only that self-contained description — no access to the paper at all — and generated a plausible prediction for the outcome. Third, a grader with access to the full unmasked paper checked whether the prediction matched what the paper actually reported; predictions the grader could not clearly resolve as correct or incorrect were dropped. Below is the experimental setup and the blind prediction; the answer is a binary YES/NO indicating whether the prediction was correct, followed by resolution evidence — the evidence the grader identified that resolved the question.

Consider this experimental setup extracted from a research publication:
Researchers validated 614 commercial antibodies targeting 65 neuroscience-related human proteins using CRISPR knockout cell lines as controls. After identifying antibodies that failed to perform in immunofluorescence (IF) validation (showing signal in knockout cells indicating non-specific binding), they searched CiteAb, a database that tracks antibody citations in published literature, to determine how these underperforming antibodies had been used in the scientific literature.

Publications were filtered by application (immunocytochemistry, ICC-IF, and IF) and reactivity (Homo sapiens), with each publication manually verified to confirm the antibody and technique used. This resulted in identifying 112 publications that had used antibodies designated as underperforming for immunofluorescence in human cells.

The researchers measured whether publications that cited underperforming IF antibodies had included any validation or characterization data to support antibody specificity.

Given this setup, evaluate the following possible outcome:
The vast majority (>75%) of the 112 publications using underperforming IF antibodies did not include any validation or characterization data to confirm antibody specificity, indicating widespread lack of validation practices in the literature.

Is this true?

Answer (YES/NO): YES